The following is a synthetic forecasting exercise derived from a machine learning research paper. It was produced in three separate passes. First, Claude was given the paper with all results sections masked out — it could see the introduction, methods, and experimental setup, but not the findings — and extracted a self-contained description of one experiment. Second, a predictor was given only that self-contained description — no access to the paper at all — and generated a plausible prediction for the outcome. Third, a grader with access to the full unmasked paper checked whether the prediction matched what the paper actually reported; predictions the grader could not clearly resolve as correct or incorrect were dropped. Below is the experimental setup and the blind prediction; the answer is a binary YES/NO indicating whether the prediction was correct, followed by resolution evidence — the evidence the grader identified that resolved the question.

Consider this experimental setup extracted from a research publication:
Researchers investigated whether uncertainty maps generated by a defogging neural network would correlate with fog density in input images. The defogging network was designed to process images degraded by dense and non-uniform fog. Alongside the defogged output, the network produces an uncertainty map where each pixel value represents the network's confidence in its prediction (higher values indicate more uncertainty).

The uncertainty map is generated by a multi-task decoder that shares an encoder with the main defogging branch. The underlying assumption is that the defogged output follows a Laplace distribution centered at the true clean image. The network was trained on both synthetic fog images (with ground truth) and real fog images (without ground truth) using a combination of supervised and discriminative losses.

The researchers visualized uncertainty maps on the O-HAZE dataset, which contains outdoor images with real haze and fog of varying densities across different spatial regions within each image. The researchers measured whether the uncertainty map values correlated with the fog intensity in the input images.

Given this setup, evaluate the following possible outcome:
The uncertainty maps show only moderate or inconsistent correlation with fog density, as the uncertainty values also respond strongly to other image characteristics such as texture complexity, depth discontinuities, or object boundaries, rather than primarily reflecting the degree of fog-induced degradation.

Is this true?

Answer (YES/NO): NO